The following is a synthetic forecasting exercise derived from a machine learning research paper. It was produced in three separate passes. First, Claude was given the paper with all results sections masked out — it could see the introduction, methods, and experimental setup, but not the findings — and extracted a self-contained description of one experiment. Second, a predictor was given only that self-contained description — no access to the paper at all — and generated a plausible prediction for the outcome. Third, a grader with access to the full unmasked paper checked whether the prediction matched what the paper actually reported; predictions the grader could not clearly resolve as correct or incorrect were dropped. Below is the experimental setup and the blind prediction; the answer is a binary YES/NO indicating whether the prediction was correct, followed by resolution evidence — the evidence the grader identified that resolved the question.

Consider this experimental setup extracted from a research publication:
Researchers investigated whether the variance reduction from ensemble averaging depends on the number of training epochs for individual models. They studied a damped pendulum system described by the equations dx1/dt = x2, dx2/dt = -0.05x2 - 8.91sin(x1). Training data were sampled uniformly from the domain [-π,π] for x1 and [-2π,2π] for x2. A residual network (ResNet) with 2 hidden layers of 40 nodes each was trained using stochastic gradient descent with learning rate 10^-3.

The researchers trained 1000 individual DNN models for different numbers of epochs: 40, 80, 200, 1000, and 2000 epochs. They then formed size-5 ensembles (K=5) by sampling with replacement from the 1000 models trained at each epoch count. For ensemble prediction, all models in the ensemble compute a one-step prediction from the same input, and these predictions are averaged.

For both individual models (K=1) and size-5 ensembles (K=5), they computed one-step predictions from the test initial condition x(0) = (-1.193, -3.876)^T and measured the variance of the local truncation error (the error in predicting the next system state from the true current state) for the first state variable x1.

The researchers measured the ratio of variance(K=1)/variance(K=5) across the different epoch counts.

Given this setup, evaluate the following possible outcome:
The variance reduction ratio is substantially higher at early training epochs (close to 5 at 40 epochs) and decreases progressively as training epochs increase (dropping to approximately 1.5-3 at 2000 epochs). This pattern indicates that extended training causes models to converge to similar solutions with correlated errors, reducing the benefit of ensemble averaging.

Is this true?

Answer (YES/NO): NO